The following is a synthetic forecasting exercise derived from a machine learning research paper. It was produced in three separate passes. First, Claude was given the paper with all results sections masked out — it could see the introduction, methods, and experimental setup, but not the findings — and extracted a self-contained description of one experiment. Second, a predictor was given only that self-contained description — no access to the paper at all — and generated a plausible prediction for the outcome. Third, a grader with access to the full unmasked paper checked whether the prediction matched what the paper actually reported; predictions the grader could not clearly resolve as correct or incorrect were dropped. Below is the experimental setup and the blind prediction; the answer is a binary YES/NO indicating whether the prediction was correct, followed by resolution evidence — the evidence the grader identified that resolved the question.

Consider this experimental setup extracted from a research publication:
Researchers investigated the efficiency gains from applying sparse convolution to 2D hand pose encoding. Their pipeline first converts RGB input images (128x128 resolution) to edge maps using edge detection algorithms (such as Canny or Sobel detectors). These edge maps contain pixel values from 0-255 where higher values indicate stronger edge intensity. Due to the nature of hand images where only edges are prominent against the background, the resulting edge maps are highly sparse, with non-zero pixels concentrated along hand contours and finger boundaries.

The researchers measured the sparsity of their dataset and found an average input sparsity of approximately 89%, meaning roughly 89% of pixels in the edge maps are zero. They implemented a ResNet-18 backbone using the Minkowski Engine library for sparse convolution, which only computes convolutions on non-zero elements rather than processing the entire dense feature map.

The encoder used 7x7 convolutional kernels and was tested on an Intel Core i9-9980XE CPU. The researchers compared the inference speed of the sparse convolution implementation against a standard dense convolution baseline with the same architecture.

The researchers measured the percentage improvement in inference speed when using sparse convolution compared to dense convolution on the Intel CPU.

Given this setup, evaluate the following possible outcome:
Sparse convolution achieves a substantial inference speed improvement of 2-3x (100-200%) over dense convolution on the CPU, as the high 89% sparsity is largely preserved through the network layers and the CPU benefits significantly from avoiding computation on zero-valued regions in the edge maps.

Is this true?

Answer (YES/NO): NO